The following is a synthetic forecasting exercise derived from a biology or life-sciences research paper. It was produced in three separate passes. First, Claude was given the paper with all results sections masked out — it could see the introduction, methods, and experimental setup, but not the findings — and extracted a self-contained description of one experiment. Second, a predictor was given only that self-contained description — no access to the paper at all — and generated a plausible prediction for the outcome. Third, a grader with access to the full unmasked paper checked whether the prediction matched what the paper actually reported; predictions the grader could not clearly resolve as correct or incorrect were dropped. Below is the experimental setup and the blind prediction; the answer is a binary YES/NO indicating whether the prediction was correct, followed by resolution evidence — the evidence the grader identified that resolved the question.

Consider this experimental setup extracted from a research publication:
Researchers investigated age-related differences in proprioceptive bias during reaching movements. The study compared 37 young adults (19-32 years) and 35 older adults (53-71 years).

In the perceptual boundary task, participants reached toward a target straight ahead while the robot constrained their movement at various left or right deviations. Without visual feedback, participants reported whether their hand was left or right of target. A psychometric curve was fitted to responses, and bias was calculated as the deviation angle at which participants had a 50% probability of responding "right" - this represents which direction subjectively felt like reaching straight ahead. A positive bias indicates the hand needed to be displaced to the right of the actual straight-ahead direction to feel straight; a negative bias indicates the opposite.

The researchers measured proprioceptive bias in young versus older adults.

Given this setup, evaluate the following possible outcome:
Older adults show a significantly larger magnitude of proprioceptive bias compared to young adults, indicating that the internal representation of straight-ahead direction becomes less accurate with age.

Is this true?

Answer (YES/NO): YES